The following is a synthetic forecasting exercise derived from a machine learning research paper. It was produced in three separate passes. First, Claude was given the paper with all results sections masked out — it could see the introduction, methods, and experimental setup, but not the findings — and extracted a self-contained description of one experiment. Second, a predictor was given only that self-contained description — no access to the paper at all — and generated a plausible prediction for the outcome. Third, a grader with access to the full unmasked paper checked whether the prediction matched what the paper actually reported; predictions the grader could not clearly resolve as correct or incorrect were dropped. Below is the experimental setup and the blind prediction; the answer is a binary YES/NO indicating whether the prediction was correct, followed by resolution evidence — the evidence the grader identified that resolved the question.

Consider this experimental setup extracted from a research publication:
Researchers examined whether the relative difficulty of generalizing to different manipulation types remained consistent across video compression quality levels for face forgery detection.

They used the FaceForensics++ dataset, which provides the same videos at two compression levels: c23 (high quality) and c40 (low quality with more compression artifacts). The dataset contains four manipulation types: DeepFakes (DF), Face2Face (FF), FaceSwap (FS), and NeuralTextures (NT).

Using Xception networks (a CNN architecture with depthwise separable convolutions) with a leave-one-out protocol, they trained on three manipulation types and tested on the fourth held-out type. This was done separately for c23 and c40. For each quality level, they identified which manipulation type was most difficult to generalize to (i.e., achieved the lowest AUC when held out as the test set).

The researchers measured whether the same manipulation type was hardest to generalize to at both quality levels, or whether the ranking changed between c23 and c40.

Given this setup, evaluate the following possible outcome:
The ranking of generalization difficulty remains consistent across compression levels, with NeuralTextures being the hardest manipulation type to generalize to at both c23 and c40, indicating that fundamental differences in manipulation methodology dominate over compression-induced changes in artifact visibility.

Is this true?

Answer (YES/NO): NO